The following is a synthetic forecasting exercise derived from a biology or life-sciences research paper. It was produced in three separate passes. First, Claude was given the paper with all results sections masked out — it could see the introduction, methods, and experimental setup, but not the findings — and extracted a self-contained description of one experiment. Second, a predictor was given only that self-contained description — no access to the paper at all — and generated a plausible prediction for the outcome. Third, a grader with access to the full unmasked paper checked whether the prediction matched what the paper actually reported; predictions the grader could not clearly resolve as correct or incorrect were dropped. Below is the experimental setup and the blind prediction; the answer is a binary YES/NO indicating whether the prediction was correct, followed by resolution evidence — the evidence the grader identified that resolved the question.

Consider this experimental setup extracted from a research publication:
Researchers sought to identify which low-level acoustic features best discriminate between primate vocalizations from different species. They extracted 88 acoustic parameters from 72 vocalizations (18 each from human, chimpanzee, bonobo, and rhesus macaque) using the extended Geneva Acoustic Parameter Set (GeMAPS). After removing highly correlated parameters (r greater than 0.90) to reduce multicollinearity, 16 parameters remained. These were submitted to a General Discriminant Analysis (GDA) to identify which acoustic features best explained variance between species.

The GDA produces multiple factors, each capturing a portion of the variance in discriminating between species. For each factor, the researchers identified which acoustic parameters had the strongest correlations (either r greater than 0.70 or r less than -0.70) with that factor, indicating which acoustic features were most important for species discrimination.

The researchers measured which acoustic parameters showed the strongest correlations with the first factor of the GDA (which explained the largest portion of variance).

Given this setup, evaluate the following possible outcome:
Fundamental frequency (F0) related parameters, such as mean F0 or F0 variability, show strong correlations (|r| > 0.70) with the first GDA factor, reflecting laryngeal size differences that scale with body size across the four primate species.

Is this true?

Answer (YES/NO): NO